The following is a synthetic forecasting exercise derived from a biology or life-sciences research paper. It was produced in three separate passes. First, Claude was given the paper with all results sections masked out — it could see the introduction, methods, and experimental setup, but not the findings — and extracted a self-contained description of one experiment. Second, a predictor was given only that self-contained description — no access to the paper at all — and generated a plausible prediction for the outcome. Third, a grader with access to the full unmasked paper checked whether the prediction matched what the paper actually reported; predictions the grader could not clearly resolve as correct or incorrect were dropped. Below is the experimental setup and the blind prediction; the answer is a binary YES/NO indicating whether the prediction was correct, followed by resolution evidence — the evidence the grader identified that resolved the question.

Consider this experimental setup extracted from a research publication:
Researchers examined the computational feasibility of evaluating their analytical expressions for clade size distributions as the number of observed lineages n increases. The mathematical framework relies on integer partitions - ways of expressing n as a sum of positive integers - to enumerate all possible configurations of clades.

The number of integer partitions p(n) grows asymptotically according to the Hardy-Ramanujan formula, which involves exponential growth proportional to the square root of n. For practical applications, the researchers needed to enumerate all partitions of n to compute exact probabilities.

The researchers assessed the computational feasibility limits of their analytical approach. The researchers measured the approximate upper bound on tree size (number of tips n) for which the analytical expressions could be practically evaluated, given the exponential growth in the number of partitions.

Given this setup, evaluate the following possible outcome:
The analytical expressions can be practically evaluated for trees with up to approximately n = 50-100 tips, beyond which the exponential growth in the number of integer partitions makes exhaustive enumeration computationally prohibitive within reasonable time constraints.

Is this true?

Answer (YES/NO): YES